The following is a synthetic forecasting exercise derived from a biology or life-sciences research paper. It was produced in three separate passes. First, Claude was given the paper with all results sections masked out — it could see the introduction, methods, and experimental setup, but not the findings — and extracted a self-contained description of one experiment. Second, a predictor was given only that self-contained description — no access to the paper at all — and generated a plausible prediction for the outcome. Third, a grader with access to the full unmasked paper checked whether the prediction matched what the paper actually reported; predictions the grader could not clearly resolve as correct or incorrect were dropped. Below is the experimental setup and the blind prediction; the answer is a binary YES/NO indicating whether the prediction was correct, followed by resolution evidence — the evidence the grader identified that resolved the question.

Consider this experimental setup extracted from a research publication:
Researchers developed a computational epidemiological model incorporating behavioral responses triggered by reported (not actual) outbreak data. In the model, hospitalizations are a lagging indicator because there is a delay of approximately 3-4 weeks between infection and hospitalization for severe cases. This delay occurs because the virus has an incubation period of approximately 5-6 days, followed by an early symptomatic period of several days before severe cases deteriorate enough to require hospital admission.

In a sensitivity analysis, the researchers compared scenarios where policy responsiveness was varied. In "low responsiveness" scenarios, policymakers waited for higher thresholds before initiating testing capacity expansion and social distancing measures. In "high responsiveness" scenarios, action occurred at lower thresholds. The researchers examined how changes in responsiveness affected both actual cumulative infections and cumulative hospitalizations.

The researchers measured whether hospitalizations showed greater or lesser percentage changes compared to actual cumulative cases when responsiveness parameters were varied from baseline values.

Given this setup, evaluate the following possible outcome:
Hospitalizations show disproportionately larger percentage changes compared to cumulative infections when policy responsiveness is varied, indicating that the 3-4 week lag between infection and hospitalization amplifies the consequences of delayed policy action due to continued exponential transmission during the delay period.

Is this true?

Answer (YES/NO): YES